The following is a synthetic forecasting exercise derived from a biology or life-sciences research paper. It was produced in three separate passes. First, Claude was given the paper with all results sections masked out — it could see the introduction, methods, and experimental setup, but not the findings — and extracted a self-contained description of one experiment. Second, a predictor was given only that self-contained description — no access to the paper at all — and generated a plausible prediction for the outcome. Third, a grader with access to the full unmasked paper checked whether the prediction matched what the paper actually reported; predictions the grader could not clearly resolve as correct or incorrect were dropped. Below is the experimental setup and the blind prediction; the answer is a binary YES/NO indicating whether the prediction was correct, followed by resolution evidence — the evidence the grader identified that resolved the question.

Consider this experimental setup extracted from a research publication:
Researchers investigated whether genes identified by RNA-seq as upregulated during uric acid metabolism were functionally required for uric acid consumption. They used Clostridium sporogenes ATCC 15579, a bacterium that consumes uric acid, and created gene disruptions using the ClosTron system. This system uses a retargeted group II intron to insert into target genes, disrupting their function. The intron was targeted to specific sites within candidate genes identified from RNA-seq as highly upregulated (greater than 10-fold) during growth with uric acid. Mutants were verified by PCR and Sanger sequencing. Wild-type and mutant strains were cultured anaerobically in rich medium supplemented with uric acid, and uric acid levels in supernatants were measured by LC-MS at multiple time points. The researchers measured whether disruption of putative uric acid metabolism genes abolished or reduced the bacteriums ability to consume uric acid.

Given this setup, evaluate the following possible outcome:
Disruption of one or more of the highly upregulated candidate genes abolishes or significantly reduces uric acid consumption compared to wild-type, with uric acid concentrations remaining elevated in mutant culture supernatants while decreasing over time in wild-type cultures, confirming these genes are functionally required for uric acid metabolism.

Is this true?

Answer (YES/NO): YES